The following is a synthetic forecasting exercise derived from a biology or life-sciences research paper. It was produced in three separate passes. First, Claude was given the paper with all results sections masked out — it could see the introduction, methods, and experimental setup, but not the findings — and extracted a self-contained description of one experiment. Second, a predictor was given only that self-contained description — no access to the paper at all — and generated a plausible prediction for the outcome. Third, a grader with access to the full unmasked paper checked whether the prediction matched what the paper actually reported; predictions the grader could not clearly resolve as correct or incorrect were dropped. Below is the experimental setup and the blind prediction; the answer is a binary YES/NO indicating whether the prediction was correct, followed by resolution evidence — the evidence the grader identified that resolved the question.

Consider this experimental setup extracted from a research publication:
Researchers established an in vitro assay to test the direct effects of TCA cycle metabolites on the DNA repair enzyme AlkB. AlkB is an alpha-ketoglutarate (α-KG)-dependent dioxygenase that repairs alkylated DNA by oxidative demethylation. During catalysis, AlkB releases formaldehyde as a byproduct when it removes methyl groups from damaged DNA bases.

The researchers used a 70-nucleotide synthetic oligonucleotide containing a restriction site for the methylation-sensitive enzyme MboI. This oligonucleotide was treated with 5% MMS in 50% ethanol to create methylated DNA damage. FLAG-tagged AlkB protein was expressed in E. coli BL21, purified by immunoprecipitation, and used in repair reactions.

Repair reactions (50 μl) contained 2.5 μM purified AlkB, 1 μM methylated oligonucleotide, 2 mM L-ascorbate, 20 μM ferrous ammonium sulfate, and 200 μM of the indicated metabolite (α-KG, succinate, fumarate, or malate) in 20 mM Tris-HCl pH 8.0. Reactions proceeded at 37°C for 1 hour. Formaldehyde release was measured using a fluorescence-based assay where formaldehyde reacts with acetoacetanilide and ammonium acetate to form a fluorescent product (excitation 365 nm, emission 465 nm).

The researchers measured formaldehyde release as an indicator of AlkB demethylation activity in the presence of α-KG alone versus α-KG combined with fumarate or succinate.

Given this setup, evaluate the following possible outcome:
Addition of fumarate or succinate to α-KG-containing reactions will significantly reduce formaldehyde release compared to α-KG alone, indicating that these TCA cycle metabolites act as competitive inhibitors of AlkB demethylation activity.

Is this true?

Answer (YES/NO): YES